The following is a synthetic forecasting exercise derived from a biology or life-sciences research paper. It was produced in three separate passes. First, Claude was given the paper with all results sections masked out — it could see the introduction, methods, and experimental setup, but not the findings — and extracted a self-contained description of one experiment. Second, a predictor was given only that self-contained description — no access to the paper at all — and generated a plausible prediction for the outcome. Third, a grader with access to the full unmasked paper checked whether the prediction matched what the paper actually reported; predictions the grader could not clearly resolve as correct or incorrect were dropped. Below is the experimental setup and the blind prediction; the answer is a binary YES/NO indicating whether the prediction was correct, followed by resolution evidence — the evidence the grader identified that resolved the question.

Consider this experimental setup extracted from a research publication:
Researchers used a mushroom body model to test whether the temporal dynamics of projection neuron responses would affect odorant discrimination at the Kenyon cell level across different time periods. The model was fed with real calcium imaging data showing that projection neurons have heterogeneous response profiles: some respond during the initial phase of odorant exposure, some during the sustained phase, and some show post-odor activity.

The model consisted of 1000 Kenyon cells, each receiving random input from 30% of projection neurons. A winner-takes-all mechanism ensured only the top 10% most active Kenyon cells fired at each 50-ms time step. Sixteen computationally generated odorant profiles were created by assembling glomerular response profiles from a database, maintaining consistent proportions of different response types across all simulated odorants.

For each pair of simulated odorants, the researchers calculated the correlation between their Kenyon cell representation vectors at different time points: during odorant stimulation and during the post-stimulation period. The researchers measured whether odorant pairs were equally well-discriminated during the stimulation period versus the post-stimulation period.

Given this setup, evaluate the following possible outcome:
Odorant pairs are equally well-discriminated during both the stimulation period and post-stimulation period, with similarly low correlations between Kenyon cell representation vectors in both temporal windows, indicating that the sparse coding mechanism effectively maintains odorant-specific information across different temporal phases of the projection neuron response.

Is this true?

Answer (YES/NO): YES